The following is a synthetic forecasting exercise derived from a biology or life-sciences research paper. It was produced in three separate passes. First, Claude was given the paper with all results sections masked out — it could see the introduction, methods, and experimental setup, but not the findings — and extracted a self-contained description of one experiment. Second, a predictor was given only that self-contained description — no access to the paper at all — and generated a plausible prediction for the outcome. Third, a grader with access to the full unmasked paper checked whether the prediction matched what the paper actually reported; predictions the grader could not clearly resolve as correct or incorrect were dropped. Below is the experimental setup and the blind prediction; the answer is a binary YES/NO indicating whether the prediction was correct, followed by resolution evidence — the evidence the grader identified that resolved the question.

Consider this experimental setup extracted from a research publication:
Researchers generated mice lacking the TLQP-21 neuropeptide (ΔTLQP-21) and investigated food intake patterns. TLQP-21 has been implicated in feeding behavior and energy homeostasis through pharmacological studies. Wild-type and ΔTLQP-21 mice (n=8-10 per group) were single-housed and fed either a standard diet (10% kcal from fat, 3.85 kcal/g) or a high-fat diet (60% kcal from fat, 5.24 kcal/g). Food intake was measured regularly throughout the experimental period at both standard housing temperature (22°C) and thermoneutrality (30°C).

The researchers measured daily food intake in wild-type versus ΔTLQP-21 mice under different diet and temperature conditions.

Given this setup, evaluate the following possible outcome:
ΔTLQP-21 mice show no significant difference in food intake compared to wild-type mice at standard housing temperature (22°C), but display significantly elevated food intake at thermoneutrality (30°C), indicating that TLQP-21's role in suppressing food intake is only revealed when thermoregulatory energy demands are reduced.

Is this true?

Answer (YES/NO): NO